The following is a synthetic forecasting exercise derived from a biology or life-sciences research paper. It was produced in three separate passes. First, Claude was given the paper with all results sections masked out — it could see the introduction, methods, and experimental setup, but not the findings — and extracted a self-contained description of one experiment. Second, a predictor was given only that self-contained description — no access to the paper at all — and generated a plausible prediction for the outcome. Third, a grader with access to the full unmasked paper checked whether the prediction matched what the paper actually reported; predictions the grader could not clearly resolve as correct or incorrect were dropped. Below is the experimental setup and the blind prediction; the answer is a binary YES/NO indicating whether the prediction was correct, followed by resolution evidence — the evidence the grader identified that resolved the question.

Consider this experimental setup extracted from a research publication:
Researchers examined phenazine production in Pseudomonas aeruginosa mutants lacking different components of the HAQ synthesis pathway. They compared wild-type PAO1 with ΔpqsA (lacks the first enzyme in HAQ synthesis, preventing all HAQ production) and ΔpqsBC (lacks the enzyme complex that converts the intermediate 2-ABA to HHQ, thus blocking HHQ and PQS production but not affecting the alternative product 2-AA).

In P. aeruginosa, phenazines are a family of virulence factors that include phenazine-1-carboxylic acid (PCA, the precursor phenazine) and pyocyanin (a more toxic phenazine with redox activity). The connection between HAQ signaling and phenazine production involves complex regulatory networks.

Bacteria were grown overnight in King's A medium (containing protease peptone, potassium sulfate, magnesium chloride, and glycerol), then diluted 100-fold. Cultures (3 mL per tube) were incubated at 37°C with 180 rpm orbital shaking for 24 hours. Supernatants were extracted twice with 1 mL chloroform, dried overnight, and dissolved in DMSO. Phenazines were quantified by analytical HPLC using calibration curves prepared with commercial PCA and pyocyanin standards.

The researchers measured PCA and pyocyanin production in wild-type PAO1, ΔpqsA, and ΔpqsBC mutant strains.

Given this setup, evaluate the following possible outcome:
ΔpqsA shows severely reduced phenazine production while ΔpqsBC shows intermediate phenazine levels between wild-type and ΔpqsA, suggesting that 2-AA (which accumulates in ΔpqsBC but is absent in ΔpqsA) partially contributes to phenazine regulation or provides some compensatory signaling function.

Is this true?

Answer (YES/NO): NO